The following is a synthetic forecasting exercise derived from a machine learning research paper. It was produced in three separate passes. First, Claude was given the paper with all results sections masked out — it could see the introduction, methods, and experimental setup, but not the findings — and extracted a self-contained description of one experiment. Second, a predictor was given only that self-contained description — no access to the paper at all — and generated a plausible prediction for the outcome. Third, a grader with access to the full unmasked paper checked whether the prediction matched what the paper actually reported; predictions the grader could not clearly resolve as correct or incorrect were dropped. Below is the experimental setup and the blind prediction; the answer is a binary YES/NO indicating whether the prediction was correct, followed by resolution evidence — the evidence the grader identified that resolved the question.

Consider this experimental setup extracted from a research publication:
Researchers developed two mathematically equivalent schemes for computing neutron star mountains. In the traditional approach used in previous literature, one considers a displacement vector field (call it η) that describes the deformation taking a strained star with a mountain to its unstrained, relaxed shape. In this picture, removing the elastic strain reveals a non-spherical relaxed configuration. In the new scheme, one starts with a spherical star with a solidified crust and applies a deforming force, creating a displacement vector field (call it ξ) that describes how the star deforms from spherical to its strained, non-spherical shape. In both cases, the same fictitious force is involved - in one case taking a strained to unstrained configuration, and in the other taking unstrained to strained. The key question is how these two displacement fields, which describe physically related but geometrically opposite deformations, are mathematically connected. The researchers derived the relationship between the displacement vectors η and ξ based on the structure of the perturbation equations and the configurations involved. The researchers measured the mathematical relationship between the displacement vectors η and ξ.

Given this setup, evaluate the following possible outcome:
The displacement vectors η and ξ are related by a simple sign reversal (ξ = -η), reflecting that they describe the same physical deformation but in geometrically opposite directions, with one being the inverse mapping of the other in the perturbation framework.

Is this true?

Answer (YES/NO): YES